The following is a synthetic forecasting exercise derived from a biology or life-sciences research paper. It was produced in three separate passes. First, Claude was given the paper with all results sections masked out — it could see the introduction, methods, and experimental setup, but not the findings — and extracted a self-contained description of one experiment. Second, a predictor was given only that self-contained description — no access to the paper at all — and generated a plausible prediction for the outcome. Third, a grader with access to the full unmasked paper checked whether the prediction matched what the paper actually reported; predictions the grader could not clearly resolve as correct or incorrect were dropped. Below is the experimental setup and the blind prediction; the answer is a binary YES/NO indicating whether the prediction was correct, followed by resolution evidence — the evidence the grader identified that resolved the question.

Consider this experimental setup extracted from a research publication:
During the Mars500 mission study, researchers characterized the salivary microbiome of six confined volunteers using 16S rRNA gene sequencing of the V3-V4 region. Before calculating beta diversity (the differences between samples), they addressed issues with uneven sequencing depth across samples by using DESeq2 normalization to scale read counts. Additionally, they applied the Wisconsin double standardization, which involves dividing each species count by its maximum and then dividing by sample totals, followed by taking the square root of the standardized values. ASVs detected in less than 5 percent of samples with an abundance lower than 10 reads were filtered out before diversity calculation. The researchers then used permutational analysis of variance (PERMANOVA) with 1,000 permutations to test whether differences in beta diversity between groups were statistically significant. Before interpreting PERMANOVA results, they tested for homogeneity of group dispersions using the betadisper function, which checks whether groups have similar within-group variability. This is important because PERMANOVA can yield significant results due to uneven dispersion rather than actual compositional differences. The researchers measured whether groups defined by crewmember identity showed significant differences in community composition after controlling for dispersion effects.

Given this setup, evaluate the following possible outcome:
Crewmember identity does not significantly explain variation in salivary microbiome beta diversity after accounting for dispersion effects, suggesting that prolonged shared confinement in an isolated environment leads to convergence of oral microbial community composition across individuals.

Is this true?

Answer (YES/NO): NO